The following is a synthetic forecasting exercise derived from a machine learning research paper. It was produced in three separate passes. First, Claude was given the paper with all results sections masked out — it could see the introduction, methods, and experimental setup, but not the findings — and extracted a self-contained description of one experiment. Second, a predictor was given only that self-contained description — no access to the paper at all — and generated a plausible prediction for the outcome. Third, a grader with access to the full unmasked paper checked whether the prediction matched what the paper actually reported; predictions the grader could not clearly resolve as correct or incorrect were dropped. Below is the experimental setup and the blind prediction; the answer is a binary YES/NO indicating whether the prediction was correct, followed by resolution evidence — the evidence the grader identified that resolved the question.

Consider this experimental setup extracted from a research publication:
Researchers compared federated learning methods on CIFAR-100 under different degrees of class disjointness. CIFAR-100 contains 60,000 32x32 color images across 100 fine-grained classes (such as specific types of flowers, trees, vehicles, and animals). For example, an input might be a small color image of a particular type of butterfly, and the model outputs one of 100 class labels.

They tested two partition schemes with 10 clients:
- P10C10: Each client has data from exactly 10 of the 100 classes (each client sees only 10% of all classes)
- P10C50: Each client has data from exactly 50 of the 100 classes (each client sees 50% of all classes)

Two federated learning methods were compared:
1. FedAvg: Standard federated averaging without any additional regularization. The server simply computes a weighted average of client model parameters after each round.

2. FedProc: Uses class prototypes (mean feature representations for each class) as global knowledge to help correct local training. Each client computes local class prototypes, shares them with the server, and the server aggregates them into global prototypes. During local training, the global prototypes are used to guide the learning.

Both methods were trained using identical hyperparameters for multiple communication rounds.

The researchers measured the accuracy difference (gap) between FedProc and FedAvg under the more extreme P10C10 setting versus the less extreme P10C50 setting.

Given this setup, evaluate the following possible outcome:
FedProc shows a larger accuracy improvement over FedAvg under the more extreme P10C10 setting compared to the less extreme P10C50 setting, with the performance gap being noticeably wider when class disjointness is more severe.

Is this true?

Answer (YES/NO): NO